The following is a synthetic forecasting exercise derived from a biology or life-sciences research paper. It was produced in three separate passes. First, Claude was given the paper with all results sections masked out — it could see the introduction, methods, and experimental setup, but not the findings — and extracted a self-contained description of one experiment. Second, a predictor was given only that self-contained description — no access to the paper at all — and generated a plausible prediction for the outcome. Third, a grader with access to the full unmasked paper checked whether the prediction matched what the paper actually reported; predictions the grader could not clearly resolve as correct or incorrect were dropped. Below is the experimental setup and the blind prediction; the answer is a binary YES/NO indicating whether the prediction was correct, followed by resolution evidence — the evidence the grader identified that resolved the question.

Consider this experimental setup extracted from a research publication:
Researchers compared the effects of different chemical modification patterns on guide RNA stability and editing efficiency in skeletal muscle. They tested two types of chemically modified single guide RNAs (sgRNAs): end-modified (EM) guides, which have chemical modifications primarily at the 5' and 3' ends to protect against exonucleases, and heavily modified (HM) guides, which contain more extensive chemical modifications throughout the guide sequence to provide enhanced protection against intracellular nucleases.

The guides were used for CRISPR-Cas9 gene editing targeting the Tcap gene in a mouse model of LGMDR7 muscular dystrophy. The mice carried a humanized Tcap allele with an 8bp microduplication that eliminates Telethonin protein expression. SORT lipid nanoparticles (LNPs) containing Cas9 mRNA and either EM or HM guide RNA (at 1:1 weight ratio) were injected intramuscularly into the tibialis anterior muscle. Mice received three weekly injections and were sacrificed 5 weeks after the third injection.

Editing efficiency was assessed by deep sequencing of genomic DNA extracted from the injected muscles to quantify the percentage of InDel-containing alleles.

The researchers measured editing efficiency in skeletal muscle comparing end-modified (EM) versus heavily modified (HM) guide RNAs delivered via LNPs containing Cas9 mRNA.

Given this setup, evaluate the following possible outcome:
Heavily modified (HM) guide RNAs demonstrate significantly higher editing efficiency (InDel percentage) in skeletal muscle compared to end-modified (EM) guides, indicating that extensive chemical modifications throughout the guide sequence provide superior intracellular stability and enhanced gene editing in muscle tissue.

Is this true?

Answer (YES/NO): YES